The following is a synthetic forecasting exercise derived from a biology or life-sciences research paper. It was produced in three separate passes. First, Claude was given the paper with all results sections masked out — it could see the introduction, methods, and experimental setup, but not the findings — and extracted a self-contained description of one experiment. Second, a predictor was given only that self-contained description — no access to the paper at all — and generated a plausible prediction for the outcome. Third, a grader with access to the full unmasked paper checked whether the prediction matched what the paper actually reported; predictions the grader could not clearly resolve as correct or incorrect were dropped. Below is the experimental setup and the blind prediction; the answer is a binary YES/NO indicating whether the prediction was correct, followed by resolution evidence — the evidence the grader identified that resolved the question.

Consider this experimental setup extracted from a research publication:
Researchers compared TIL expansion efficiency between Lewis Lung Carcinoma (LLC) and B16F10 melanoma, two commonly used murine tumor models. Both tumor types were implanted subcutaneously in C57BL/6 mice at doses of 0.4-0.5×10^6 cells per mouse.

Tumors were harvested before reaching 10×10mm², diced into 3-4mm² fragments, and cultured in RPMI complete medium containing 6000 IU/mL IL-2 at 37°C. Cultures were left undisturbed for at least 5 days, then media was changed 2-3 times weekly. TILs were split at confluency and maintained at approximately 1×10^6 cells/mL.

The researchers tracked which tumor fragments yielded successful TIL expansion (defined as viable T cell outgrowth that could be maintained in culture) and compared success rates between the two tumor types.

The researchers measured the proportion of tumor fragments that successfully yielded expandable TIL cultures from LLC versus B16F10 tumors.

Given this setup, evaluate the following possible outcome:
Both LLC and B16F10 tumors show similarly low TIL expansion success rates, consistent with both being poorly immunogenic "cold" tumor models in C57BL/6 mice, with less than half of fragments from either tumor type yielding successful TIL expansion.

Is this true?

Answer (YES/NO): NO